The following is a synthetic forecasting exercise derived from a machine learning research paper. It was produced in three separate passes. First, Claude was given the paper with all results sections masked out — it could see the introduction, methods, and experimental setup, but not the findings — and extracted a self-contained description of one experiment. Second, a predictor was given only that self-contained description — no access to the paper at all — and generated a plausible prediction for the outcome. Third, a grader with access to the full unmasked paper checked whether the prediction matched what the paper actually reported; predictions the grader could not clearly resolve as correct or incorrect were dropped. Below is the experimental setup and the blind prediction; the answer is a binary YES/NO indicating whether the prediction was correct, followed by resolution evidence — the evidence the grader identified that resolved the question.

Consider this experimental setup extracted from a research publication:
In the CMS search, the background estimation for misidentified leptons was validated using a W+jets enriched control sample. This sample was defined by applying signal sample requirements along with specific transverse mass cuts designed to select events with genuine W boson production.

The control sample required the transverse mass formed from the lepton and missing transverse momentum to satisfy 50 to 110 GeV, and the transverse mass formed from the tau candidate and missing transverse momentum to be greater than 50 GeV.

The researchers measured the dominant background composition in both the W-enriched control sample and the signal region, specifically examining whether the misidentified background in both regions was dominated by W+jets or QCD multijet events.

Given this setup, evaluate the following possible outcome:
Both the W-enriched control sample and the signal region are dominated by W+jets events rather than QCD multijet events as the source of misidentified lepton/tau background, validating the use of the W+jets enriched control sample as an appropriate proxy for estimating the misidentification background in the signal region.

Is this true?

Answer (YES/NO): YES